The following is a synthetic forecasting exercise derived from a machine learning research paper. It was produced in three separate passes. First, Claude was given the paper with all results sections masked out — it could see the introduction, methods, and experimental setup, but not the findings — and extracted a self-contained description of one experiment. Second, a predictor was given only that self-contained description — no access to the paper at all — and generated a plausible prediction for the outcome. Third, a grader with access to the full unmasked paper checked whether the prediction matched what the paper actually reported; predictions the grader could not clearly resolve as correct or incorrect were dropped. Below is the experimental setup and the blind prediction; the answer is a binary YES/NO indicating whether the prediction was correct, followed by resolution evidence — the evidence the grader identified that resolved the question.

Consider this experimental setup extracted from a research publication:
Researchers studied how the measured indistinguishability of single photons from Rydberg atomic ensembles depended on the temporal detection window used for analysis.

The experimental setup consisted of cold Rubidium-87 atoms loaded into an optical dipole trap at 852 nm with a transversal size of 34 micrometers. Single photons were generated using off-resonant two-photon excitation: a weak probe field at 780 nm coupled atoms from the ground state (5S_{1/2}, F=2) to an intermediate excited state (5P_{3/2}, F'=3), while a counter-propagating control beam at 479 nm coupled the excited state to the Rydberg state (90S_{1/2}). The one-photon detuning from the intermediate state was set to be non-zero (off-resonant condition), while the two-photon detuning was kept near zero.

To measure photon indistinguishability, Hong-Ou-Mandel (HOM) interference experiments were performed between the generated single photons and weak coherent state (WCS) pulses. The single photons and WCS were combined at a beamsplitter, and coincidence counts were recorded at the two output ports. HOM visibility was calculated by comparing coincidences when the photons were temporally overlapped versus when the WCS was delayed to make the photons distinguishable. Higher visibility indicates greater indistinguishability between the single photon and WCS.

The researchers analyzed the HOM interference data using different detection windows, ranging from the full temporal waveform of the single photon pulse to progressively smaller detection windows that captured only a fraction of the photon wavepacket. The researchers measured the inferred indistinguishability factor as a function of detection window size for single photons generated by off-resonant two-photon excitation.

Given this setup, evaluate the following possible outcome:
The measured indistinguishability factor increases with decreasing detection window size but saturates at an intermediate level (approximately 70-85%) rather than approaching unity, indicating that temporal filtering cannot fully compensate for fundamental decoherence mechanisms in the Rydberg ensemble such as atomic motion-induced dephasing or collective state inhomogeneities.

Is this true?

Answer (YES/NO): NO